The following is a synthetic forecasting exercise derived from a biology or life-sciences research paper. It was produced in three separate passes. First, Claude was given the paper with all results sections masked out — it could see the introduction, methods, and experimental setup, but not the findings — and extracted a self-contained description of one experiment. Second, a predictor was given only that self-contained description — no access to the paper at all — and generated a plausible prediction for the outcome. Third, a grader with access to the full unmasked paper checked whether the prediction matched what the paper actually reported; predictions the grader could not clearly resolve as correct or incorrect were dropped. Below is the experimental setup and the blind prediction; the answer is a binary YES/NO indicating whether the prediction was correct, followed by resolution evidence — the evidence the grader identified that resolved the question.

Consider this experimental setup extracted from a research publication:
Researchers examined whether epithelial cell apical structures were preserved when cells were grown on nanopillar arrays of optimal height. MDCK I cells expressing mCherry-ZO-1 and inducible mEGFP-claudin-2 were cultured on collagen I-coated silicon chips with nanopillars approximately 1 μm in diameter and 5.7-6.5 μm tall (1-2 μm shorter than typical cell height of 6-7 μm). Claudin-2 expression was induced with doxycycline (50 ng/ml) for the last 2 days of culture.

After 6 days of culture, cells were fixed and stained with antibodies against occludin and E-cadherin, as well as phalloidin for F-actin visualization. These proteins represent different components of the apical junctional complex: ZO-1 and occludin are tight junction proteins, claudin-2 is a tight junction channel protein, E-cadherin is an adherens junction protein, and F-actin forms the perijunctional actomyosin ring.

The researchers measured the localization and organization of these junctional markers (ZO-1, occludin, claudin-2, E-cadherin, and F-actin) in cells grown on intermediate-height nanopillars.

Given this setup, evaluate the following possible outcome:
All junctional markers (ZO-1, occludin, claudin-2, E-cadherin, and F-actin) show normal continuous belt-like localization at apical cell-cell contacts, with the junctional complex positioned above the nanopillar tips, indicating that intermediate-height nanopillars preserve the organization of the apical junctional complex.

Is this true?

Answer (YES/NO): NO